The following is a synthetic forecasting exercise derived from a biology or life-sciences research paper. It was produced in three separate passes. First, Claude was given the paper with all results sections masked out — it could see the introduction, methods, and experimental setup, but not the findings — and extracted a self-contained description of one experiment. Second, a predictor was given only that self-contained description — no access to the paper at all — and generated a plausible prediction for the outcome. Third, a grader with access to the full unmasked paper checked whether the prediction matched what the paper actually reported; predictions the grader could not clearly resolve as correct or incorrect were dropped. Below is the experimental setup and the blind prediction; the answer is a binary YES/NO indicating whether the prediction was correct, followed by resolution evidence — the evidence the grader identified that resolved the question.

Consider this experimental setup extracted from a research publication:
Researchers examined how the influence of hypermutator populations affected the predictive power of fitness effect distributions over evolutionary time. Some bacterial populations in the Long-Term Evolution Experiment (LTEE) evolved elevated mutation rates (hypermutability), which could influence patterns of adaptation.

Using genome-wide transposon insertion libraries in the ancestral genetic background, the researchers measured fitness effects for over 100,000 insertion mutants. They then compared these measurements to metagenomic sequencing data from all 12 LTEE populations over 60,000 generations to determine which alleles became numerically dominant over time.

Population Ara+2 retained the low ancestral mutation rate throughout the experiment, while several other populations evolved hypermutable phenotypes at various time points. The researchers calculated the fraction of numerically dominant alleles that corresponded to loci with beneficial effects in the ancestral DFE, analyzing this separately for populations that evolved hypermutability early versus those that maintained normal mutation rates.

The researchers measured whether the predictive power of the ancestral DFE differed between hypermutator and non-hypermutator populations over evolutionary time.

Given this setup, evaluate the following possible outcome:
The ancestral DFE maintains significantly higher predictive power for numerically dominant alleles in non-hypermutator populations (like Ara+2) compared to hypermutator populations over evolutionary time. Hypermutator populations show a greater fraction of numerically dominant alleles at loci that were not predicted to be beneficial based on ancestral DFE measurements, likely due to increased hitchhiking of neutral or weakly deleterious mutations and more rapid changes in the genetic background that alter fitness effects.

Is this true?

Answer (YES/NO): YES